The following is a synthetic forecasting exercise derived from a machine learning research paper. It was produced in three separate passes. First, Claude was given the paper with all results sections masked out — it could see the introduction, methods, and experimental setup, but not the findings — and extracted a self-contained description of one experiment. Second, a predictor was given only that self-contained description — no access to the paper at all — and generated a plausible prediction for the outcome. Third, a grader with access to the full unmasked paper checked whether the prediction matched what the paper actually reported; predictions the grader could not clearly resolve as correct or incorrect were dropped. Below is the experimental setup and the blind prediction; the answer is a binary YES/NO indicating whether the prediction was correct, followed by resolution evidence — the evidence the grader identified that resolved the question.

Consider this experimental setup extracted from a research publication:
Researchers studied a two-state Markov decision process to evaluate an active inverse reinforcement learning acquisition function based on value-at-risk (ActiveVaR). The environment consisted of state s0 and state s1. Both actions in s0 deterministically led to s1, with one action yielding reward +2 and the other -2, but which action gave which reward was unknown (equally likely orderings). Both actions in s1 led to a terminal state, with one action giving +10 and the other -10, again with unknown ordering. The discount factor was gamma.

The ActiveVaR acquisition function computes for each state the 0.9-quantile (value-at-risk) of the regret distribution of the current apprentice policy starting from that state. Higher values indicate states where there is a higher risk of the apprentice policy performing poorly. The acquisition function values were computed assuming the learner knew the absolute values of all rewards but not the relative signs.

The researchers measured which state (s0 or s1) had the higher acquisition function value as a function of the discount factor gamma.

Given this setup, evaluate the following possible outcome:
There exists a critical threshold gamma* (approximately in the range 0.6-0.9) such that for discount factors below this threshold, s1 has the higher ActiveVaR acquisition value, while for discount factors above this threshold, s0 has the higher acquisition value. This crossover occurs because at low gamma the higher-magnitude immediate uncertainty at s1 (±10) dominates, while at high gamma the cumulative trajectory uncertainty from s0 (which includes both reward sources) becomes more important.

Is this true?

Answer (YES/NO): YES